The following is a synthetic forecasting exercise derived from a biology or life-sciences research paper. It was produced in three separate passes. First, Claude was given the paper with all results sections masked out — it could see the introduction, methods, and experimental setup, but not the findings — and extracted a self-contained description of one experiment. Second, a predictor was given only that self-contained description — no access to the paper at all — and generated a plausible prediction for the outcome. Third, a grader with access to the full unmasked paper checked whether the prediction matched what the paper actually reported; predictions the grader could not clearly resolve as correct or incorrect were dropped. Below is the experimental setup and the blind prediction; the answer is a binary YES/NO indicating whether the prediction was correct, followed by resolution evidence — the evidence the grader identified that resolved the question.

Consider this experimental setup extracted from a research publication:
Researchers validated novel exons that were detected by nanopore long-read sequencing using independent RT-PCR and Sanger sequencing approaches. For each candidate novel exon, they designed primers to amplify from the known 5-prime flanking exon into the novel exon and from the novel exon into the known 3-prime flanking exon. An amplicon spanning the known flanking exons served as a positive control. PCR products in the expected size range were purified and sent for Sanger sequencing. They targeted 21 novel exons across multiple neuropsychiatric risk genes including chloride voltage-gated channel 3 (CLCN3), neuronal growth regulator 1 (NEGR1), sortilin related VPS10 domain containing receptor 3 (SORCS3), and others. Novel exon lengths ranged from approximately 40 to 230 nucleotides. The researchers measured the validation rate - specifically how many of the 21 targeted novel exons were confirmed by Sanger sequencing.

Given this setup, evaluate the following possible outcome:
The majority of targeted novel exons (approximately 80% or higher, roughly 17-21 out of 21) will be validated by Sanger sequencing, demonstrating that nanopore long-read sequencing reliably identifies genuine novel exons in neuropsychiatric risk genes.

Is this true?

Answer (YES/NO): YES